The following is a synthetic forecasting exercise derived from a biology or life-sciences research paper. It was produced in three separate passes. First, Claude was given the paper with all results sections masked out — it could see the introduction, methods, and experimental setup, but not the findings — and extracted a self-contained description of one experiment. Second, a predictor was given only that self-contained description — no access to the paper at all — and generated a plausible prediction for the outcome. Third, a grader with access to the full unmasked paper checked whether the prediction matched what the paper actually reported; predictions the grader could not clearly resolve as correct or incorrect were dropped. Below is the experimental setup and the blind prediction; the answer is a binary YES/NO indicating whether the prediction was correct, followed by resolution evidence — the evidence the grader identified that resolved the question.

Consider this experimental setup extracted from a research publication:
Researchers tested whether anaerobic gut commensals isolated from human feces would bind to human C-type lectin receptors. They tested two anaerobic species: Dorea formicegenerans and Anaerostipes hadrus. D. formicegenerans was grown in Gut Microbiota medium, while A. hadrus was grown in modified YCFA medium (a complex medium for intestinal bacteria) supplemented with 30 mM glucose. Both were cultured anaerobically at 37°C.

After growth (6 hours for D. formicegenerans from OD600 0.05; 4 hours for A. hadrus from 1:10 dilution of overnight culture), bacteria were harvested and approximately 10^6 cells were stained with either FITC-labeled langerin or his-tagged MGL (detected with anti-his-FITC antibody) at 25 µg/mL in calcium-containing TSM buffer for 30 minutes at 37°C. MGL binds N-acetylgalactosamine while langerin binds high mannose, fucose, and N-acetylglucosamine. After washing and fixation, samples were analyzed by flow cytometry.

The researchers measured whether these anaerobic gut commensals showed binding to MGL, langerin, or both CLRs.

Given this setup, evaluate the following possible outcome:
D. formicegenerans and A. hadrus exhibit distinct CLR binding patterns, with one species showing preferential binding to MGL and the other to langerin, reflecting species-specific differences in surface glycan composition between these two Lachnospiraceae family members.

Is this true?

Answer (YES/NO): NO